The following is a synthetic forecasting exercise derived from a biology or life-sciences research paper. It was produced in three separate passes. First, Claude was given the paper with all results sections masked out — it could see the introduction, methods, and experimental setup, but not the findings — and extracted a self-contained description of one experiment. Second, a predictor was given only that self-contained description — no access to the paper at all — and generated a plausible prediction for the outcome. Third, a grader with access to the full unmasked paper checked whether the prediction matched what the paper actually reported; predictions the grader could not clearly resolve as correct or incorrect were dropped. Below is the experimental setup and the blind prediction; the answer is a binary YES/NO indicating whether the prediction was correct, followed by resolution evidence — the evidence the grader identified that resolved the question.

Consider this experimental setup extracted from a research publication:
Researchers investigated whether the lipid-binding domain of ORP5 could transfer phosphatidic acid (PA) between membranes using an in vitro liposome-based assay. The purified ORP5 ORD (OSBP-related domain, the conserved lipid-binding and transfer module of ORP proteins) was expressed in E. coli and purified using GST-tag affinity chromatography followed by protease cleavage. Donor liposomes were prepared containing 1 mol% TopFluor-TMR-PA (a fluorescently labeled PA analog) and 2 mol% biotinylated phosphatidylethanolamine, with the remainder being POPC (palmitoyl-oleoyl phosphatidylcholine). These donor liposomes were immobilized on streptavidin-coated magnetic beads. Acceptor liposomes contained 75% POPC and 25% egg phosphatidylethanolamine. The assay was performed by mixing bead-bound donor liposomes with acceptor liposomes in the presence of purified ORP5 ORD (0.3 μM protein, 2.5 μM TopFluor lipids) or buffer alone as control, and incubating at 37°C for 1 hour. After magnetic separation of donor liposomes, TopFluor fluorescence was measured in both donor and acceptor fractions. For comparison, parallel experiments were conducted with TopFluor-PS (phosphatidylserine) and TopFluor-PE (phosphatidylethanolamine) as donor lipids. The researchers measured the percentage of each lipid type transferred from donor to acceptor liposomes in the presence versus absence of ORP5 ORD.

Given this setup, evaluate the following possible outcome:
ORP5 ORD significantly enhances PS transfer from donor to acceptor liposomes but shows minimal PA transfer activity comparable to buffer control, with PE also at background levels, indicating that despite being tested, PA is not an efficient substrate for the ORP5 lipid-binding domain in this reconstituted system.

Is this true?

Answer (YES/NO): NO